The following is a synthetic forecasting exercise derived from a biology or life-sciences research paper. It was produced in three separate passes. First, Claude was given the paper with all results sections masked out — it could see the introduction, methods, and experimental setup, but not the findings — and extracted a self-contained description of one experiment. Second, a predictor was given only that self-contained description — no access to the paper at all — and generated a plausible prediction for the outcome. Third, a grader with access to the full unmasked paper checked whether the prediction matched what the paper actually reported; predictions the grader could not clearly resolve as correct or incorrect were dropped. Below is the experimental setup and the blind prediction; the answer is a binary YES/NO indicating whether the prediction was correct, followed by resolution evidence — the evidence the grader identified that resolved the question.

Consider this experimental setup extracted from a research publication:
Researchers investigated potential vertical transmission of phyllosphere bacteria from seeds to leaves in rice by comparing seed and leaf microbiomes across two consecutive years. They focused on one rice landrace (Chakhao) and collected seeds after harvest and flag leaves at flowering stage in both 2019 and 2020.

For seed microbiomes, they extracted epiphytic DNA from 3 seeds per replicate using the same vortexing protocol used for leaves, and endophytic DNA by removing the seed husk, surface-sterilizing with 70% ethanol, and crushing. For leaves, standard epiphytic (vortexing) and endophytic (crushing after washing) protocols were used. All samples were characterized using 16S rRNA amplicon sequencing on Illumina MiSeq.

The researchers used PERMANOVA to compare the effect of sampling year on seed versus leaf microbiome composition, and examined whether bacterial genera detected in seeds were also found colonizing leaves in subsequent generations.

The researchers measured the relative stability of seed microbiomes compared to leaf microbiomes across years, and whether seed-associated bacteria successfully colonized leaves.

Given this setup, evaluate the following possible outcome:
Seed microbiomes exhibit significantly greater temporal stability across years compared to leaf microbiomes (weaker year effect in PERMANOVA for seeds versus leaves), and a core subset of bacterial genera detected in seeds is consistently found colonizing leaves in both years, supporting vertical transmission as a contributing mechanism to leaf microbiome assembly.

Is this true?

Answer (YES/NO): NO